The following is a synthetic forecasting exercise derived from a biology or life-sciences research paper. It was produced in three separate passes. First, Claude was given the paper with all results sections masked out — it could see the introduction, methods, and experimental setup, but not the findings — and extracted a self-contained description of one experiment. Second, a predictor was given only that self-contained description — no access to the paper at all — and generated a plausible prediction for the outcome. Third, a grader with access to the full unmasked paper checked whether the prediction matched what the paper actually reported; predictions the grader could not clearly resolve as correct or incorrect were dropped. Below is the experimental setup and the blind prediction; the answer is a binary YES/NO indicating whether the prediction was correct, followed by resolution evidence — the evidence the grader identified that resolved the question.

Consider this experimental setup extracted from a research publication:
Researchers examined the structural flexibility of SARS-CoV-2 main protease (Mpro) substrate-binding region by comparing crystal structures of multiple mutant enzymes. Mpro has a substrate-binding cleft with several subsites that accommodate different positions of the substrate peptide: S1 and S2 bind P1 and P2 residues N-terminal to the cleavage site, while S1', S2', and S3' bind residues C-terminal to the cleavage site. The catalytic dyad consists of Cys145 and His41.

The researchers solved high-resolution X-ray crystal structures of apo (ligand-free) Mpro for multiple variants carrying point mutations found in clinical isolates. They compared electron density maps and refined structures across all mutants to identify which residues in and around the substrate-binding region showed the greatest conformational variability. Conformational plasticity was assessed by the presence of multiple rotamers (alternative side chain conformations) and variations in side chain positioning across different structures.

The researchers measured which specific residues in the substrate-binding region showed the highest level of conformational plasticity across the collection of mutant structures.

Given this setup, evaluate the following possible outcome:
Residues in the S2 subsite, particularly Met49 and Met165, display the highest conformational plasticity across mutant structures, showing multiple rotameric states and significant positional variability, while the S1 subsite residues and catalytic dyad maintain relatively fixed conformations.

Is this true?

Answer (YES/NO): NO